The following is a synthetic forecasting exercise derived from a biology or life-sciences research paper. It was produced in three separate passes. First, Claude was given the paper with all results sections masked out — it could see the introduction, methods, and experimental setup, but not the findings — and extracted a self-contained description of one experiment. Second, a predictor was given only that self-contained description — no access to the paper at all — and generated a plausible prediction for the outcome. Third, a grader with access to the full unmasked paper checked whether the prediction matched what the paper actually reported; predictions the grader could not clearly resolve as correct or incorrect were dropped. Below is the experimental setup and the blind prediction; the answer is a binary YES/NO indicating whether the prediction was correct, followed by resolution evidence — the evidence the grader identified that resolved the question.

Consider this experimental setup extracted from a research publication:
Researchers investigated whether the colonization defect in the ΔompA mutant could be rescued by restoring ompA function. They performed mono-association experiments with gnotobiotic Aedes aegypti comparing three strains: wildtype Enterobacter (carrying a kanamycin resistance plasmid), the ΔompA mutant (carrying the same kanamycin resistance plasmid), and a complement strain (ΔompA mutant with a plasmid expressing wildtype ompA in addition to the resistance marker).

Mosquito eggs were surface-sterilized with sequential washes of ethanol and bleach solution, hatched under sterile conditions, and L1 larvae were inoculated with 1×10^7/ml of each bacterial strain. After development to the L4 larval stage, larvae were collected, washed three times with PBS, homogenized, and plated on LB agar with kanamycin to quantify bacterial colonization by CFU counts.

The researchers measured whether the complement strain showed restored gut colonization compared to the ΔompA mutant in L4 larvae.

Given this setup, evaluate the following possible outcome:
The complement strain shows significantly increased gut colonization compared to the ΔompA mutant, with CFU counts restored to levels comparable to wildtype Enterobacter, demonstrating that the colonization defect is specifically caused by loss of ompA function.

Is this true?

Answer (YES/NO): YES